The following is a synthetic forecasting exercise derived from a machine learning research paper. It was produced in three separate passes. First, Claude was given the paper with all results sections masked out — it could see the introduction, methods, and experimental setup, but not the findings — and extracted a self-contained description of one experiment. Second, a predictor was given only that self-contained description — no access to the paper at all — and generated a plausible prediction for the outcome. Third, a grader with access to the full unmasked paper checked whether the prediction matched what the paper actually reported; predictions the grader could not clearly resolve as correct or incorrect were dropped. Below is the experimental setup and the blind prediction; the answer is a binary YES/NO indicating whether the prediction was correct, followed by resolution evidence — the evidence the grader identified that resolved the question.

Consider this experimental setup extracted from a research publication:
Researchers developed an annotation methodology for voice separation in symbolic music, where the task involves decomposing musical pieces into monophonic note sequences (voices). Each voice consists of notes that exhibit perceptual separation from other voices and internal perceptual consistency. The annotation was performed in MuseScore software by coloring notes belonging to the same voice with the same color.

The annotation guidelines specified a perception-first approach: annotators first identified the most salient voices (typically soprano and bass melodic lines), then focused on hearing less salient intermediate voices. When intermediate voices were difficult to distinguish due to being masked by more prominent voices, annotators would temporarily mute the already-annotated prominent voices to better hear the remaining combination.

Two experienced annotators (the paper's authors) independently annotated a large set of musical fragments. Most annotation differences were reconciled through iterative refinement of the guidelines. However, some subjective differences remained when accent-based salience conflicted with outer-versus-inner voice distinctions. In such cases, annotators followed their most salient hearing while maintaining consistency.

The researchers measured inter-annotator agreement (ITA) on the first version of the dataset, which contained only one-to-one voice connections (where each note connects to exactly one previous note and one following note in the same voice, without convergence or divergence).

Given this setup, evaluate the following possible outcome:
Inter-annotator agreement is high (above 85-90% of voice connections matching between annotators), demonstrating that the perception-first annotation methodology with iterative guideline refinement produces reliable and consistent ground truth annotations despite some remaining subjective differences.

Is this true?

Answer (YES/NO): YES